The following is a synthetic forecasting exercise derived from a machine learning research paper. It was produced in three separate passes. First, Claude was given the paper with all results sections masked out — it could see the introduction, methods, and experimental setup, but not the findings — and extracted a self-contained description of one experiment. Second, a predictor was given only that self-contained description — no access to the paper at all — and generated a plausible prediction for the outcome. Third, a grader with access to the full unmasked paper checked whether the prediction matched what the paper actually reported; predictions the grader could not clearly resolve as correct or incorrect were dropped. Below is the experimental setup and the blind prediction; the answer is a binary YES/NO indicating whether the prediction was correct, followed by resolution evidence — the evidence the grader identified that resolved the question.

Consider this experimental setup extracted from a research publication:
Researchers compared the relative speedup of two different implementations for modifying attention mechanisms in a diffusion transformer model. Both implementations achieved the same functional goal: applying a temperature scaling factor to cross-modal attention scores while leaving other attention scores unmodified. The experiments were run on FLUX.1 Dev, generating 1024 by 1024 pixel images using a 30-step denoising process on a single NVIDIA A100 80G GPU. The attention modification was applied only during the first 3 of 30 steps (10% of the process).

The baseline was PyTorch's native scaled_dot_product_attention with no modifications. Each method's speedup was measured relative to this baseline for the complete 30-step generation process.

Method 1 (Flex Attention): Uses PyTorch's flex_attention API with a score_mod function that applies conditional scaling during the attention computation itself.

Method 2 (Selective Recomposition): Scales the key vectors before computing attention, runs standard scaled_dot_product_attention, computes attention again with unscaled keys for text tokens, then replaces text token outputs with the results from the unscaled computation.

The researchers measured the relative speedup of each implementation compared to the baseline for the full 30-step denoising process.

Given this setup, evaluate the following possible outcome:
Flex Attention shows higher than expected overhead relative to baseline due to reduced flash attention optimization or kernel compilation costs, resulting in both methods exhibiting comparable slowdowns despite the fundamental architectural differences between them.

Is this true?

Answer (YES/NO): NO